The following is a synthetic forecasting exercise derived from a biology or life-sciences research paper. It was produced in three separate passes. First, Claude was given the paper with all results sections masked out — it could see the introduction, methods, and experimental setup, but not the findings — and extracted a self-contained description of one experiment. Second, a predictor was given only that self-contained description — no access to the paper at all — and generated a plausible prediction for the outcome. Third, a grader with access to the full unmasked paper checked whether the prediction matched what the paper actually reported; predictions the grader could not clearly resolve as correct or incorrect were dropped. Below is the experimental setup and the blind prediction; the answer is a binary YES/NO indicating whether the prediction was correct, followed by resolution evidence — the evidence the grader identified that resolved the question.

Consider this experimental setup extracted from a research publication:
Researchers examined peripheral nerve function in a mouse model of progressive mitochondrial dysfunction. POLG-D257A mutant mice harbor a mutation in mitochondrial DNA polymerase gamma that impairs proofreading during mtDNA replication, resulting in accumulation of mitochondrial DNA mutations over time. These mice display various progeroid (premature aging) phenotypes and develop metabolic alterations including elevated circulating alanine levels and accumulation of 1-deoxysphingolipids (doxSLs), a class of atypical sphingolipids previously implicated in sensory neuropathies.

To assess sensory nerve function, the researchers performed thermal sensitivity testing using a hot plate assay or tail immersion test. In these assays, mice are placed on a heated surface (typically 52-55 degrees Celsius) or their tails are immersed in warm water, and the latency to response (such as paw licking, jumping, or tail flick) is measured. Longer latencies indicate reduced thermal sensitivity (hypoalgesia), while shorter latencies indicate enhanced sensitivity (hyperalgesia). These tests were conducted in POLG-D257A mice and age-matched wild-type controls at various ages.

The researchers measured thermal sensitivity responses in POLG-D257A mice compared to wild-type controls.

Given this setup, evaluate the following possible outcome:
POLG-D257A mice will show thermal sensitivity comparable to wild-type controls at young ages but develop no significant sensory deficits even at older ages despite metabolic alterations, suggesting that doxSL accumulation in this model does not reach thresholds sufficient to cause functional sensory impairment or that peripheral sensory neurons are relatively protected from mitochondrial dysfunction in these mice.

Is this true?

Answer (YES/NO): NO